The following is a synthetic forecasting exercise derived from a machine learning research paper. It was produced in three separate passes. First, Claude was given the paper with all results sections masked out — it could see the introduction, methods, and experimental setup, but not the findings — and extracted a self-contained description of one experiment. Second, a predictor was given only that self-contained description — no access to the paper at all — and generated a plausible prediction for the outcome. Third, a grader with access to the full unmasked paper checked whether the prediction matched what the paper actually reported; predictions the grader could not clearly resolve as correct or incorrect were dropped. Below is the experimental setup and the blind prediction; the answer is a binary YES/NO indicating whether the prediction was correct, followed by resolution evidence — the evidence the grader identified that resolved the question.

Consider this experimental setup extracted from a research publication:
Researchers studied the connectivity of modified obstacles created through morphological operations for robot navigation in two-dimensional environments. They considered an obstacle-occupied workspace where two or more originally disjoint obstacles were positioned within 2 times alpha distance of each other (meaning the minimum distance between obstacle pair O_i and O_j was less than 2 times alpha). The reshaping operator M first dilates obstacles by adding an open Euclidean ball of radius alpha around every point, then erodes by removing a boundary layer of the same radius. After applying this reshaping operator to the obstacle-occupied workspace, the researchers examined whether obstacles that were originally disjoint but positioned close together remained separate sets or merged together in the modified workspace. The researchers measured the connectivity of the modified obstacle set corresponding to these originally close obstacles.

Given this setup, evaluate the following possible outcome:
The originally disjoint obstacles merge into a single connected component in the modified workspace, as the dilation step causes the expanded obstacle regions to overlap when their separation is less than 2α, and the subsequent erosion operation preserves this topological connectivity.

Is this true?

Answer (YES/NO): NO